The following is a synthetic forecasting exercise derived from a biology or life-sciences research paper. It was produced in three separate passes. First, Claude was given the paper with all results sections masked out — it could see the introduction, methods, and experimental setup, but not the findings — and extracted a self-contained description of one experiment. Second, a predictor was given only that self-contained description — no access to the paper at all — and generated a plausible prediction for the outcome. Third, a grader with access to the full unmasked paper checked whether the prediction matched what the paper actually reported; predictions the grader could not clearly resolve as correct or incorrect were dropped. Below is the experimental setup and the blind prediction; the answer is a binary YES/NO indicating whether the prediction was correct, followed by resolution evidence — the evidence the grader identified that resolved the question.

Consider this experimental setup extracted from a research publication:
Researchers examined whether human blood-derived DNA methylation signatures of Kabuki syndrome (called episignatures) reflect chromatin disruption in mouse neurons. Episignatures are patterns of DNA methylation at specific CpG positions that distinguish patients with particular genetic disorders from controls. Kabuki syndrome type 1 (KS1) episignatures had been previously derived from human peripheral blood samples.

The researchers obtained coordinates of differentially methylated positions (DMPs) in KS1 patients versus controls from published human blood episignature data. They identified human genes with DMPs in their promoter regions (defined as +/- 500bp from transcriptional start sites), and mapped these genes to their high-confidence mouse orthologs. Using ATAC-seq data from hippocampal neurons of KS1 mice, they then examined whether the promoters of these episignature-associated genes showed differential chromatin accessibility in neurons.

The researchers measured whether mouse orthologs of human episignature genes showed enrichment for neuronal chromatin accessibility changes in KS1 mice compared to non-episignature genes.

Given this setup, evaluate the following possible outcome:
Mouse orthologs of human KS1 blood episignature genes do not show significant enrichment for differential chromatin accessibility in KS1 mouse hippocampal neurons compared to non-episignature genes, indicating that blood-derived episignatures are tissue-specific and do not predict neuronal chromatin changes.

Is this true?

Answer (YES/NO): YES